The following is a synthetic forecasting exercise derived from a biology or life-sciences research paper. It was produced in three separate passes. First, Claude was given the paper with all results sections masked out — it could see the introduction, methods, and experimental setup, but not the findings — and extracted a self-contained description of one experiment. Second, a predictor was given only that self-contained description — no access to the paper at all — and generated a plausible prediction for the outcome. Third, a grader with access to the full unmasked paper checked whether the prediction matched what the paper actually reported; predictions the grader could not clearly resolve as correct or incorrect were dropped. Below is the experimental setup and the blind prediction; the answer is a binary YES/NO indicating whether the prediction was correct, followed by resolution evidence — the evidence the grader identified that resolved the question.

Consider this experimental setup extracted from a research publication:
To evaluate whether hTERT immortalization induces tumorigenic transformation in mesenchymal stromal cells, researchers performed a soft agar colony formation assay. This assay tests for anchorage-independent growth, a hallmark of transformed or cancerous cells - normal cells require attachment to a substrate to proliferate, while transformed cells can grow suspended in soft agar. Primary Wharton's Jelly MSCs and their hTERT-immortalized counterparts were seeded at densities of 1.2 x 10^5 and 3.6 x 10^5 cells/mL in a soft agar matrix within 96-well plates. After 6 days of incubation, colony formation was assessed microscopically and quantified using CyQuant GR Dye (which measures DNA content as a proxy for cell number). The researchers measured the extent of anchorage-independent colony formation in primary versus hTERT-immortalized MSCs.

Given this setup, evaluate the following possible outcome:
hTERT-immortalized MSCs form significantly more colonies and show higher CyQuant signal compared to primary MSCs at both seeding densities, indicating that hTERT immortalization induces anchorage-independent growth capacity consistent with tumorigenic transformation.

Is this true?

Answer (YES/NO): NO